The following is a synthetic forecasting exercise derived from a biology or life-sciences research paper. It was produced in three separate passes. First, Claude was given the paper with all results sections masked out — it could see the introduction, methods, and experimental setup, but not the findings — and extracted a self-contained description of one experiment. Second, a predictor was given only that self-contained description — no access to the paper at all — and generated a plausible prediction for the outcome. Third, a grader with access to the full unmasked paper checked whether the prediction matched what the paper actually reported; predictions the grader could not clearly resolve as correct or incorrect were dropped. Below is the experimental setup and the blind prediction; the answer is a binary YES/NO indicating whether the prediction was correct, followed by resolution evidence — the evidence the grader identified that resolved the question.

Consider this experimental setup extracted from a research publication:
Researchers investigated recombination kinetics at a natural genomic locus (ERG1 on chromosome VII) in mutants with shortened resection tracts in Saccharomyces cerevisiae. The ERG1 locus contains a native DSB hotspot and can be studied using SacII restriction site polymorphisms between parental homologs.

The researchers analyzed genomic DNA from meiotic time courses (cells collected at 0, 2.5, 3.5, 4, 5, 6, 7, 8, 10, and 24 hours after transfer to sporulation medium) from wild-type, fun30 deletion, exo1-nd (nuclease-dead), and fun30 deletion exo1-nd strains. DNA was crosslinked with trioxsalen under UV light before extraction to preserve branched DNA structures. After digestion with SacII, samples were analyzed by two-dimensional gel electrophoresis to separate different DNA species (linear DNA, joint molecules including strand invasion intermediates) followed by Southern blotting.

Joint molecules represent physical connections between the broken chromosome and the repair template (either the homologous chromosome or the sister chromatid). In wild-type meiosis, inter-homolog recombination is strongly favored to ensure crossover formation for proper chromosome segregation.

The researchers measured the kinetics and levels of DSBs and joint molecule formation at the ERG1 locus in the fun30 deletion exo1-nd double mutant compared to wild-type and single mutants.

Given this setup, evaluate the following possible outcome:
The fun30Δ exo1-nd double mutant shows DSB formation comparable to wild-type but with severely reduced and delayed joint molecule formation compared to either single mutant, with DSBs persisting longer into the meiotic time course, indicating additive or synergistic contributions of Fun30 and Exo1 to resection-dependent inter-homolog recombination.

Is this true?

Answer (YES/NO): NO